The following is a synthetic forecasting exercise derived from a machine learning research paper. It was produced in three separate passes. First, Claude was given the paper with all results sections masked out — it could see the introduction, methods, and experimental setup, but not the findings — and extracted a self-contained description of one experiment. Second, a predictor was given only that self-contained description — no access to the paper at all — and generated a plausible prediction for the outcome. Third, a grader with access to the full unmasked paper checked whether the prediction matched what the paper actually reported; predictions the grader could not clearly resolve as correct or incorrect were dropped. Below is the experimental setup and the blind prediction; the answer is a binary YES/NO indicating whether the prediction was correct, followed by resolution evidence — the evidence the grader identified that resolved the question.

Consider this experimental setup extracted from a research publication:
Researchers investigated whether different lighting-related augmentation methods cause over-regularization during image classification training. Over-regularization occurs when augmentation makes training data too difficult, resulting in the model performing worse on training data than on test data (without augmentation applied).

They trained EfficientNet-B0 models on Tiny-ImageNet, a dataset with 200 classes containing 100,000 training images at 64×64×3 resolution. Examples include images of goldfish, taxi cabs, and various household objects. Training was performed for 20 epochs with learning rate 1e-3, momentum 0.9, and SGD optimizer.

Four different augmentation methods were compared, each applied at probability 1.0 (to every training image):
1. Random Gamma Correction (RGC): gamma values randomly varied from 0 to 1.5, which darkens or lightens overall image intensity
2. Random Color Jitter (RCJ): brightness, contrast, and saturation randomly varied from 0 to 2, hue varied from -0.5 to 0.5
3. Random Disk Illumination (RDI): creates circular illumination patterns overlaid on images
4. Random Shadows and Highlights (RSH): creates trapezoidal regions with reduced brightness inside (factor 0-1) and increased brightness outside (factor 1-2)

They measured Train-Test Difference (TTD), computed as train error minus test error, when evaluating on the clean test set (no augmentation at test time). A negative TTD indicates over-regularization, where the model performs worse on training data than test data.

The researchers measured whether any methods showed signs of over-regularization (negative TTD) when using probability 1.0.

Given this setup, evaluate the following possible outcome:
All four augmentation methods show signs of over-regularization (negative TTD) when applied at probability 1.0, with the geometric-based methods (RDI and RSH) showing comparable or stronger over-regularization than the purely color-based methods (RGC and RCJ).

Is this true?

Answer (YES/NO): NO